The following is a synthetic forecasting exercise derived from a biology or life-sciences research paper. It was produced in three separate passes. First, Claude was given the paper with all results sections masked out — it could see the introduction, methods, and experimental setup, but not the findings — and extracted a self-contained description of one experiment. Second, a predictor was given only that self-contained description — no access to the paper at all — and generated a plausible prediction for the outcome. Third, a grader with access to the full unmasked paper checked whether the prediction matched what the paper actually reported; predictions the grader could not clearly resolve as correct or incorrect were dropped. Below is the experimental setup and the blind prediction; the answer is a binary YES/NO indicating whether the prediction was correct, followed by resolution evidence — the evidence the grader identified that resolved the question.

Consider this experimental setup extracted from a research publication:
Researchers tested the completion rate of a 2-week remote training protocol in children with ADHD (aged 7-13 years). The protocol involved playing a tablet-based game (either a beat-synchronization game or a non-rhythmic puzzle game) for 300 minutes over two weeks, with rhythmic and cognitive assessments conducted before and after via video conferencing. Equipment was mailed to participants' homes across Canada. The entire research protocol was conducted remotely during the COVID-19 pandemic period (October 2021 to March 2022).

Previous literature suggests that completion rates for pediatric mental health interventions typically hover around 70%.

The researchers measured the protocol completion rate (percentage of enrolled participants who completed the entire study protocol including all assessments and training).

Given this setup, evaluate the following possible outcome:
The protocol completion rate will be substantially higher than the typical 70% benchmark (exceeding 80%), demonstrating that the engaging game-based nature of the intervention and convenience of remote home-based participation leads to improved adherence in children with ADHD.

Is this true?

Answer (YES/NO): YES